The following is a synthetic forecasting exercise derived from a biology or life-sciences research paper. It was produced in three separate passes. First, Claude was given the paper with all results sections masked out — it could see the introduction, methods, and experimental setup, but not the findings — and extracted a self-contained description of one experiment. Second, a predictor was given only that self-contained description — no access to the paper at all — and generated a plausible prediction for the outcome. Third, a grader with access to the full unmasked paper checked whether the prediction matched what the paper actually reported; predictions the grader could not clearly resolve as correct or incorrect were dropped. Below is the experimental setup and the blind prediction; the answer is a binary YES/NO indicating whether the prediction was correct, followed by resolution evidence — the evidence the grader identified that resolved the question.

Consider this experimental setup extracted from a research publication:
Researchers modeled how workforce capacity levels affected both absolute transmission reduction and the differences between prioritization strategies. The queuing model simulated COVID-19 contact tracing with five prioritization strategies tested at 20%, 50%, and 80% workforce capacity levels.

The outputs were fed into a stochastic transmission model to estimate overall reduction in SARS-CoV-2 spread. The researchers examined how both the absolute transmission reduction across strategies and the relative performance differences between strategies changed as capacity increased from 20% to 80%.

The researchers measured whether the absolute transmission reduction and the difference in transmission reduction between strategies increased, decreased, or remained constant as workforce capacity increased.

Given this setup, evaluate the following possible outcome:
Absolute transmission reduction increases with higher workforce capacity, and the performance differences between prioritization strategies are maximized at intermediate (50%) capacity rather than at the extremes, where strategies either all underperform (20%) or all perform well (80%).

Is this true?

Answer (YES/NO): NO